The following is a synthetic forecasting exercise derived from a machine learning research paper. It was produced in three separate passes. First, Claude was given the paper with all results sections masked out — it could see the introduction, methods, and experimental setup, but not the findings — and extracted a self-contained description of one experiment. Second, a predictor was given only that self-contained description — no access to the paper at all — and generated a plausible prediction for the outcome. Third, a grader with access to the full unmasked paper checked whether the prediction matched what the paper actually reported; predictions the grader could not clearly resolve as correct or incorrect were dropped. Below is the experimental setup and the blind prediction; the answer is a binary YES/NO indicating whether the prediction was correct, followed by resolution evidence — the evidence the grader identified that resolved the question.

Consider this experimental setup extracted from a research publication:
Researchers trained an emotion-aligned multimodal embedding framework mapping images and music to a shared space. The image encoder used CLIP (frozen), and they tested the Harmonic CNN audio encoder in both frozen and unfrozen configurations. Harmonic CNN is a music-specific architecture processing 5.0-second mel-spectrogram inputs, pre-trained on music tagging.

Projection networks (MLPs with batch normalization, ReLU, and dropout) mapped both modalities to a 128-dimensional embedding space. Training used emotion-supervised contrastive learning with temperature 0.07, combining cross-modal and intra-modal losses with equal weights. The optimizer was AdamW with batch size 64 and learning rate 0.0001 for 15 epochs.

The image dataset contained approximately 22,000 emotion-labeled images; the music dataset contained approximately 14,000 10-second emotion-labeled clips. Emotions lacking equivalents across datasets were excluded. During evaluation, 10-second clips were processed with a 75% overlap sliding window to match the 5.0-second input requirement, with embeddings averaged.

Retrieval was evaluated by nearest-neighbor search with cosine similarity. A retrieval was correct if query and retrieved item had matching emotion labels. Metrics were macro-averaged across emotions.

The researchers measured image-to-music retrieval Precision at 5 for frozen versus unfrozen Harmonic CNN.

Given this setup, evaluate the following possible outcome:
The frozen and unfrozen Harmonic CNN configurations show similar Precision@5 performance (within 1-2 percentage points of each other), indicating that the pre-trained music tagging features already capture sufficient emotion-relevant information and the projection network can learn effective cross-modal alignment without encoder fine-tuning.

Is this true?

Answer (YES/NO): NO